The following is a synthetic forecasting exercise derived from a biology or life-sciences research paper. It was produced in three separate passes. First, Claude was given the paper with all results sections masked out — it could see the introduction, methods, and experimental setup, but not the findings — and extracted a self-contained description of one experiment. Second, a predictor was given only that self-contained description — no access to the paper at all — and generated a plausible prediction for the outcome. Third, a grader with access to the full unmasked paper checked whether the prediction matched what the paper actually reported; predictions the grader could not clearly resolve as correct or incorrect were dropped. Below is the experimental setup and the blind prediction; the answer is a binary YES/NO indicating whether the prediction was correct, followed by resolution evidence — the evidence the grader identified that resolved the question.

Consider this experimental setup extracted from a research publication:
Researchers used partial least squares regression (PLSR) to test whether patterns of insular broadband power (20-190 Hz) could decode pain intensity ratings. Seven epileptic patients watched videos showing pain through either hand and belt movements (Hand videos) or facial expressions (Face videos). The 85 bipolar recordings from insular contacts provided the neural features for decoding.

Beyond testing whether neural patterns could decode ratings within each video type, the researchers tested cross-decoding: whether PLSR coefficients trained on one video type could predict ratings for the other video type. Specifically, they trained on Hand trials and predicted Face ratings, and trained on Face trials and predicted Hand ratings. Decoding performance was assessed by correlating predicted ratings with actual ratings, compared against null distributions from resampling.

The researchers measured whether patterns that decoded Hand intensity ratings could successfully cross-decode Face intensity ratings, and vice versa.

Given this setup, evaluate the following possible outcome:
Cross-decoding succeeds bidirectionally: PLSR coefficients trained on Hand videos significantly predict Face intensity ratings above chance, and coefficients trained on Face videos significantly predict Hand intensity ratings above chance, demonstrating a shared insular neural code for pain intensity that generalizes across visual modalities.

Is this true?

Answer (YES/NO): YES